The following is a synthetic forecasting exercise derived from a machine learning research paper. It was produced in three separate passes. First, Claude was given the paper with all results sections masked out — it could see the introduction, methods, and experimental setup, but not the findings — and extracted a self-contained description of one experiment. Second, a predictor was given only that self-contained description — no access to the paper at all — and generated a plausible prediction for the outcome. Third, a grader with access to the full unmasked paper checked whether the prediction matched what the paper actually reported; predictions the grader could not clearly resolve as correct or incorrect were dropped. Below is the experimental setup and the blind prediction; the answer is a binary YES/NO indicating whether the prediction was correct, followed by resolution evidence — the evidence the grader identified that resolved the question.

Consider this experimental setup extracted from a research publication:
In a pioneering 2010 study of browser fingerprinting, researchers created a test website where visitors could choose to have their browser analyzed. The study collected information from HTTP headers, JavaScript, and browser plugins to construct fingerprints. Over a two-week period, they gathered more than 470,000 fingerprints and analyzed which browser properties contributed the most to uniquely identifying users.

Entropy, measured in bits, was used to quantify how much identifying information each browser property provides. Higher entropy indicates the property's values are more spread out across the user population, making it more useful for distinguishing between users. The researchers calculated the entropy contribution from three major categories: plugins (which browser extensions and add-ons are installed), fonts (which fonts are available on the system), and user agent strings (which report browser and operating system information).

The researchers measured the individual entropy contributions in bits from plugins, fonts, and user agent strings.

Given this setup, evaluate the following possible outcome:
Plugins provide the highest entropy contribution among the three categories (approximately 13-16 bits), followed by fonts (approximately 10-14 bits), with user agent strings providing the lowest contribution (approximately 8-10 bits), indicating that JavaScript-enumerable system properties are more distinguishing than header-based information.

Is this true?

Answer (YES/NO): YES